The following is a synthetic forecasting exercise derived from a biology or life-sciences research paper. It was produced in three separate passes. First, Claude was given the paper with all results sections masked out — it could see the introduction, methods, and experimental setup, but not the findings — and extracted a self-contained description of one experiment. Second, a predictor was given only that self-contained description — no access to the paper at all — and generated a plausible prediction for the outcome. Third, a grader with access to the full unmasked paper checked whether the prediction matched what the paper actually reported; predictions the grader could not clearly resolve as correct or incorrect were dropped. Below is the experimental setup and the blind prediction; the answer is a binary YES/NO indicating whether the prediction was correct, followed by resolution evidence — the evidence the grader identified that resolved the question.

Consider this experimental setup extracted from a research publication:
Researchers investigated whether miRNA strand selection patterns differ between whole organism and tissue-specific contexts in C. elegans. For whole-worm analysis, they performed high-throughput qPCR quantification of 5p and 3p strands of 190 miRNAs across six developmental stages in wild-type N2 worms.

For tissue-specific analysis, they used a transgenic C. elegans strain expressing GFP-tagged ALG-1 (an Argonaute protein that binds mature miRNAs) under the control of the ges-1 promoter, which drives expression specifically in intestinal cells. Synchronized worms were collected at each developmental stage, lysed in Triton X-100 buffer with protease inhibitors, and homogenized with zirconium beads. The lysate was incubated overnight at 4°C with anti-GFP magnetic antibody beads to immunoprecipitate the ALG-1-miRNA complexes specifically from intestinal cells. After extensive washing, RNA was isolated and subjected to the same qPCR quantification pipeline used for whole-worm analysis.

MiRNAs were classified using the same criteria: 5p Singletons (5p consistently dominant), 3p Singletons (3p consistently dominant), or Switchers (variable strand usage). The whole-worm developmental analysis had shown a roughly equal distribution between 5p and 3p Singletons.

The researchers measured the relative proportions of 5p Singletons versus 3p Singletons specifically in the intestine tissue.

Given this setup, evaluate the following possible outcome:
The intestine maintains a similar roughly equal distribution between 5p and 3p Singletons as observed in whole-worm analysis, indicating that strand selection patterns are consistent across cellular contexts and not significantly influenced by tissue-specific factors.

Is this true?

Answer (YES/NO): NO